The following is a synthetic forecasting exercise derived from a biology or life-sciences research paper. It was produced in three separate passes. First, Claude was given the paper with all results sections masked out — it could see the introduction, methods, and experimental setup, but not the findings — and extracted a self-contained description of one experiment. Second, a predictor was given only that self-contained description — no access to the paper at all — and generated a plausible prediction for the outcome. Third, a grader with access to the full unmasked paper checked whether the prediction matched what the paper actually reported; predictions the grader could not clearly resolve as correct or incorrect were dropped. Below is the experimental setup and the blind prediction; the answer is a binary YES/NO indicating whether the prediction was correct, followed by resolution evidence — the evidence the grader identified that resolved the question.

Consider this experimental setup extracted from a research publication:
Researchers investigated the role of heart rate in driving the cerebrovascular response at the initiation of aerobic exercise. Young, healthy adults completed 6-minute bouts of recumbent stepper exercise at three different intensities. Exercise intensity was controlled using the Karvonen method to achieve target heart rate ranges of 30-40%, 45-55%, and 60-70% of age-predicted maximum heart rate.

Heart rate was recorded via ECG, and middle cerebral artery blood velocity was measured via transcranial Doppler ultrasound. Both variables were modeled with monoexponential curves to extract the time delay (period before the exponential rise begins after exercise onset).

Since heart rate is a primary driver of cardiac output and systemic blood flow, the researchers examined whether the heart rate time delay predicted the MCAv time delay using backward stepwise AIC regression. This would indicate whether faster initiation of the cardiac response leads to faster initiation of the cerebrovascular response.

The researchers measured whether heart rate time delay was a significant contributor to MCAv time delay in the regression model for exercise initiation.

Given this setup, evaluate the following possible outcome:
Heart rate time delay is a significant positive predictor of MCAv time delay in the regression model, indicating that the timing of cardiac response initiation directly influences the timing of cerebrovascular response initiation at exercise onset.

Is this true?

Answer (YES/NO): YES